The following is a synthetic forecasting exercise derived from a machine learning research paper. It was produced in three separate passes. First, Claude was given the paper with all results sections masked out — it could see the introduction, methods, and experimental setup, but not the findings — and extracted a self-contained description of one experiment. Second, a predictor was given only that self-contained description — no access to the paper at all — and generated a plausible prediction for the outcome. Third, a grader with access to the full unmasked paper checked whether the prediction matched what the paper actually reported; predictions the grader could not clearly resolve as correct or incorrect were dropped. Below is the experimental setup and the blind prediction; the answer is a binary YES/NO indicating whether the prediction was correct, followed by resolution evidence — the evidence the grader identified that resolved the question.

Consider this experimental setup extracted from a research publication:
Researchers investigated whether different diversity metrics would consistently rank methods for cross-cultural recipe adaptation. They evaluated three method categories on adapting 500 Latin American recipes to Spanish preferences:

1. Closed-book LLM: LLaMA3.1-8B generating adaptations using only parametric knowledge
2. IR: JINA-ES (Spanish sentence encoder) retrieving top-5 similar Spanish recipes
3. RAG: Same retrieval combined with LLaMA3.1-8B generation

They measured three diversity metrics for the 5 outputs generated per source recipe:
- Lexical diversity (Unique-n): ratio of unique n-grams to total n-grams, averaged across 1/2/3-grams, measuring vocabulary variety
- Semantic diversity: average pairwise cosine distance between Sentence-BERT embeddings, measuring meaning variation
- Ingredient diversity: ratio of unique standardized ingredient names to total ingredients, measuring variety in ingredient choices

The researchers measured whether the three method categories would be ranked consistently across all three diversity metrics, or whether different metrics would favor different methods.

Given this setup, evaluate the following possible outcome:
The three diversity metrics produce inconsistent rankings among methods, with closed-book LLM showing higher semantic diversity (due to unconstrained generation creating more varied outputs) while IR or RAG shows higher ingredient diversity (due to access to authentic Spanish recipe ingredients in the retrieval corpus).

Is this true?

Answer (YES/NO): NO